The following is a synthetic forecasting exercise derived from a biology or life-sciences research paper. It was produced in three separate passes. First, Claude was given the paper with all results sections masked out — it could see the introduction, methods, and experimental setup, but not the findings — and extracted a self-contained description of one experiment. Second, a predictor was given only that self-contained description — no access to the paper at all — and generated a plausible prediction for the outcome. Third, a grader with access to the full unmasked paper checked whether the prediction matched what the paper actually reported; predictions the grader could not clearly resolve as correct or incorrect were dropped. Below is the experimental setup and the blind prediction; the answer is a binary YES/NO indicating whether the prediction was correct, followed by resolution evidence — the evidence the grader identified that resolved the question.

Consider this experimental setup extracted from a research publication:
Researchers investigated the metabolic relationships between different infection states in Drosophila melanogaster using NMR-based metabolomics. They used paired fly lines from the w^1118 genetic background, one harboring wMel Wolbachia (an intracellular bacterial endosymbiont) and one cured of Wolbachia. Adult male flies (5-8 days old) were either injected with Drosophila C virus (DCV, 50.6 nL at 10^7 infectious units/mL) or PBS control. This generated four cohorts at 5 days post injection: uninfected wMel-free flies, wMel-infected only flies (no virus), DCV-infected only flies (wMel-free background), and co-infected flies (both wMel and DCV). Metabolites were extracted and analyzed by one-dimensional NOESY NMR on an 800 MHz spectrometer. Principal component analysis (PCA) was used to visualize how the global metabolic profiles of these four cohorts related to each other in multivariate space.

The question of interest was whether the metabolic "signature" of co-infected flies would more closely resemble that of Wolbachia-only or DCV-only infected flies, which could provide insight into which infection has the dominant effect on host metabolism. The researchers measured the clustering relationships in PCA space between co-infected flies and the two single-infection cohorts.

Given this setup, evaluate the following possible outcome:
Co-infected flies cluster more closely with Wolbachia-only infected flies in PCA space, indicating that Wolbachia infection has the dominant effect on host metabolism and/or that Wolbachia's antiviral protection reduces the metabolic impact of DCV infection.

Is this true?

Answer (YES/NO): YES